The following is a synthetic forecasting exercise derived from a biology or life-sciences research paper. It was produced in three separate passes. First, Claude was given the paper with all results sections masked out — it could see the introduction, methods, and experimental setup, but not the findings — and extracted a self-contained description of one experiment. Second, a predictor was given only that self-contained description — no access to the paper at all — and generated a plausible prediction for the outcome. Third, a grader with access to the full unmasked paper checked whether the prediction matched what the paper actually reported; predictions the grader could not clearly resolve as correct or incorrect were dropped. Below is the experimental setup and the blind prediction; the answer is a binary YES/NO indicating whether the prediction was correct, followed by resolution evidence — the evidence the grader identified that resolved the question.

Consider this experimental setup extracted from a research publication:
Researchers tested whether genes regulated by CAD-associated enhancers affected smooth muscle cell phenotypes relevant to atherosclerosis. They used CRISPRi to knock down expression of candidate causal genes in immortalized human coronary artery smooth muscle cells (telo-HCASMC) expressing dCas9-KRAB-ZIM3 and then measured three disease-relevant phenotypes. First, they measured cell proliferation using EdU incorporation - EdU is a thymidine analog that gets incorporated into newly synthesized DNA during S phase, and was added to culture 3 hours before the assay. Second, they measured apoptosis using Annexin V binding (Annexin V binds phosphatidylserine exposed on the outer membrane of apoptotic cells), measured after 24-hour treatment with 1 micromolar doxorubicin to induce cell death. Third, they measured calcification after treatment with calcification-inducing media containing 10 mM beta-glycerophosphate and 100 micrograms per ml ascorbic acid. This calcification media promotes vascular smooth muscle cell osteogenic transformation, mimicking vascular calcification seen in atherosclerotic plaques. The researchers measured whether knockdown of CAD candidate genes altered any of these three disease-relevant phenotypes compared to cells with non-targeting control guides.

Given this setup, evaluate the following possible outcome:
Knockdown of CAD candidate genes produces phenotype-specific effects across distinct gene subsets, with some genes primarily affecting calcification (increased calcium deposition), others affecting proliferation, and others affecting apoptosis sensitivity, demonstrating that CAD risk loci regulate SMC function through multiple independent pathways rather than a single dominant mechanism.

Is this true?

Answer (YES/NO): NO